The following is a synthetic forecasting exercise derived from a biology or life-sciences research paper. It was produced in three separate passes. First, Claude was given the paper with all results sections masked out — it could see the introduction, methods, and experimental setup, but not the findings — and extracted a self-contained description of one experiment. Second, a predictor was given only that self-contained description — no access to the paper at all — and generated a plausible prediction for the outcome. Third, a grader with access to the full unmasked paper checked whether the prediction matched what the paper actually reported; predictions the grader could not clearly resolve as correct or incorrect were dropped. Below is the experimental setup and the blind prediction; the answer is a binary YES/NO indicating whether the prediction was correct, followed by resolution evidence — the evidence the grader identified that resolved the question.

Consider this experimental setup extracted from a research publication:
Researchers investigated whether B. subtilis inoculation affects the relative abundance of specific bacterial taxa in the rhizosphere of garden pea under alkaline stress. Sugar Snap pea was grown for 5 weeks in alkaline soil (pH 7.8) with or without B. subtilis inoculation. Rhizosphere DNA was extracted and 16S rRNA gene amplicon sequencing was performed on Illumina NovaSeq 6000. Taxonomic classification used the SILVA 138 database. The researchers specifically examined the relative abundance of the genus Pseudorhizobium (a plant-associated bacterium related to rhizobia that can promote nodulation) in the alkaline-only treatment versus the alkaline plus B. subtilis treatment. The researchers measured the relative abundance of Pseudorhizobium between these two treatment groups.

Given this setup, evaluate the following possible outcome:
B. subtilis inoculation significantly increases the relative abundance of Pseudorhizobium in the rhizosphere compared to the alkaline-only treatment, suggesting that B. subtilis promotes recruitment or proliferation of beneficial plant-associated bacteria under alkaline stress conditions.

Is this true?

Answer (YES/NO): YES